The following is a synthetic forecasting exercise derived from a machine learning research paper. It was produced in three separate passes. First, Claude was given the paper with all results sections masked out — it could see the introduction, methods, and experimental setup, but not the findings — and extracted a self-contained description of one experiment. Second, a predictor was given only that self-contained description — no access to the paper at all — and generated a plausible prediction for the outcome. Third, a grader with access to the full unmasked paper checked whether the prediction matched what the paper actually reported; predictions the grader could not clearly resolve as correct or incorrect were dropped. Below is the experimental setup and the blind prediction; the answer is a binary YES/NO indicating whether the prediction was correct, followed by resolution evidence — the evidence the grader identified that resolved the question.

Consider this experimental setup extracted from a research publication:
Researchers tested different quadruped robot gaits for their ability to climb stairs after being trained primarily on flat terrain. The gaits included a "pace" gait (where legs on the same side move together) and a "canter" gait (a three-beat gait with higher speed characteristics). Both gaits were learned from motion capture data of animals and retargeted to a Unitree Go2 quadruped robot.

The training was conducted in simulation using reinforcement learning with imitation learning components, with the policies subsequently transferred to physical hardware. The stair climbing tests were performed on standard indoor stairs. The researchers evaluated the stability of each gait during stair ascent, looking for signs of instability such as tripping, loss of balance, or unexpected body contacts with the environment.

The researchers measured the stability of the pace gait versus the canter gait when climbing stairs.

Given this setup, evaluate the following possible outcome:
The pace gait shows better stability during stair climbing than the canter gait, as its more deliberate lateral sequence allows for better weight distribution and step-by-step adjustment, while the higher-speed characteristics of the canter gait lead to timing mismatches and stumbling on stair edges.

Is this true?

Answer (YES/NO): NO